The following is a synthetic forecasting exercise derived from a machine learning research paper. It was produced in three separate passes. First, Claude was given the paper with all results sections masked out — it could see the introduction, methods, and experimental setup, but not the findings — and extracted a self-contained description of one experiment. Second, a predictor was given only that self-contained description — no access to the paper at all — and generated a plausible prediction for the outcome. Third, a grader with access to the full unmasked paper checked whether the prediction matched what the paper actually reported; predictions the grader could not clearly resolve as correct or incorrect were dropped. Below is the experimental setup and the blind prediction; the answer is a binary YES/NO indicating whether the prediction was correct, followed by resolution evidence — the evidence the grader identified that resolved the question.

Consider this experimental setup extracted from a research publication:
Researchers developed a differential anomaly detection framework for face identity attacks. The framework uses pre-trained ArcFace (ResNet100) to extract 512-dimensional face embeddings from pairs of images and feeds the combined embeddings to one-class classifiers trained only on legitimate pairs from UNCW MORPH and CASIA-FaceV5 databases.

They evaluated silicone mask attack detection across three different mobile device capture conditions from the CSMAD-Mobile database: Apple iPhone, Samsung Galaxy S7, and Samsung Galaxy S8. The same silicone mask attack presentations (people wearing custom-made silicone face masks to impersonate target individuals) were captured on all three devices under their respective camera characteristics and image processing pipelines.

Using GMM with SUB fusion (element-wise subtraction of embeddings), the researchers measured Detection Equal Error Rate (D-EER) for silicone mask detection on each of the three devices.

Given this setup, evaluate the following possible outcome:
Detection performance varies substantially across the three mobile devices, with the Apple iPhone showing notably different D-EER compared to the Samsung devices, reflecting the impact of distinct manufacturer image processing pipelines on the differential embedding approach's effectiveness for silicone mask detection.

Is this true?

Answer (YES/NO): NO